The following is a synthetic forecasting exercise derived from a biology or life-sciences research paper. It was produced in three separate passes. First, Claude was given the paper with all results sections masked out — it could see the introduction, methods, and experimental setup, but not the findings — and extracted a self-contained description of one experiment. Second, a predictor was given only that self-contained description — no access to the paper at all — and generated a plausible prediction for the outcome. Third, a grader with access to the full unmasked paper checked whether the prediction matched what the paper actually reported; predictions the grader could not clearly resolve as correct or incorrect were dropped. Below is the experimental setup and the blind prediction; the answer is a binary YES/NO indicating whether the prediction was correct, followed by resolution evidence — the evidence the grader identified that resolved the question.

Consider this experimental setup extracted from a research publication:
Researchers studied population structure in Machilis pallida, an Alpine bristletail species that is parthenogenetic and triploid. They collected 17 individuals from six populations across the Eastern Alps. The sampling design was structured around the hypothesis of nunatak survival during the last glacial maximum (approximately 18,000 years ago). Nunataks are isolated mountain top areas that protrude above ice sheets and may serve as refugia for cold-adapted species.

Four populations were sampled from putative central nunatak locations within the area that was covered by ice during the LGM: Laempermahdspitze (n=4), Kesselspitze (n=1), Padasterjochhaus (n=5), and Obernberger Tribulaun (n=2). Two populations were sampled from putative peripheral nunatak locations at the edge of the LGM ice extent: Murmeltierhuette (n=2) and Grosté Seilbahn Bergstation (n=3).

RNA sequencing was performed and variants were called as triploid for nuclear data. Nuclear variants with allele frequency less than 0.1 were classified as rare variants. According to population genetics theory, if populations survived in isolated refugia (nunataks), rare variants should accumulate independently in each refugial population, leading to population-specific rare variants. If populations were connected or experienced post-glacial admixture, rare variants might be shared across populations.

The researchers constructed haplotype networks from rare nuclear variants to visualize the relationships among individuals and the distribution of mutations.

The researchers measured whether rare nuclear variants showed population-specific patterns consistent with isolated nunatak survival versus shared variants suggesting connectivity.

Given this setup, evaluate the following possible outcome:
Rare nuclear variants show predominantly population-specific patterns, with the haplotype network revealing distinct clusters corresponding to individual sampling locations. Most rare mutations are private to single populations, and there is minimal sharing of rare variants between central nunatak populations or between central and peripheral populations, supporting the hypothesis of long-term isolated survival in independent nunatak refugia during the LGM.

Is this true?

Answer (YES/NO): NO